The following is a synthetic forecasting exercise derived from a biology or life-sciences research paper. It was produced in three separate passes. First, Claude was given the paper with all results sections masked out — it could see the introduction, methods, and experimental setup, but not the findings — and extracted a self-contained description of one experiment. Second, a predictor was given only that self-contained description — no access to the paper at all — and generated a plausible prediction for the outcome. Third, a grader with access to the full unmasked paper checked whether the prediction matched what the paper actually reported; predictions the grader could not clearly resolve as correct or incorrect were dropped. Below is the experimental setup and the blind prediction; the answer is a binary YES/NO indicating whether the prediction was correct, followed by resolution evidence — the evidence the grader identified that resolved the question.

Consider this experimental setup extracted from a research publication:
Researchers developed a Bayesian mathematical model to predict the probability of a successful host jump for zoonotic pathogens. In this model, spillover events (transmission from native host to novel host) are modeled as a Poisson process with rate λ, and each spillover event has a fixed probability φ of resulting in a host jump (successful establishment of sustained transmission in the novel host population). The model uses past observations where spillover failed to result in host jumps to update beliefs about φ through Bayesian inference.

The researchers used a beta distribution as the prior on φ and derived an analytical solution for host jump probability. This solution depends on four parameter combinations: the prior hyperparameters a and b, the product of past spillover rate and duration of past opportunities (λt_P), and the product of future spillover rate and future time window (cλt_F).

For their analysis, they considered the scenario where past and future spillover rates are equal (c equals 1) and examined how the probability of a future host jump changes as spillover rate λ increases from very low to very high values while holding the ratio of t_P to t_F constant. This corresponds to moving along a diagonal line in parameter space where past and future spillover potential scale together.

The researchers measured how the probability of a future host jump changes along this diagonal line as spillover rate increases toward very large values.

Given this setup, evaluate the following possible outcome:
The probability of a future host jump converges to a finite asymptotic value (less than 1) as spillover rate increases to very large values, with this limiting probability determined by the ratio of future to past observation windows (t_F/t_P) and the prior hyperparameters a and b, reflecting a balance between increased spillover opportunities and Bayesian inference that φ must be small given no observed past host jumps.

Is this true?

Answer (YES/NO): NO